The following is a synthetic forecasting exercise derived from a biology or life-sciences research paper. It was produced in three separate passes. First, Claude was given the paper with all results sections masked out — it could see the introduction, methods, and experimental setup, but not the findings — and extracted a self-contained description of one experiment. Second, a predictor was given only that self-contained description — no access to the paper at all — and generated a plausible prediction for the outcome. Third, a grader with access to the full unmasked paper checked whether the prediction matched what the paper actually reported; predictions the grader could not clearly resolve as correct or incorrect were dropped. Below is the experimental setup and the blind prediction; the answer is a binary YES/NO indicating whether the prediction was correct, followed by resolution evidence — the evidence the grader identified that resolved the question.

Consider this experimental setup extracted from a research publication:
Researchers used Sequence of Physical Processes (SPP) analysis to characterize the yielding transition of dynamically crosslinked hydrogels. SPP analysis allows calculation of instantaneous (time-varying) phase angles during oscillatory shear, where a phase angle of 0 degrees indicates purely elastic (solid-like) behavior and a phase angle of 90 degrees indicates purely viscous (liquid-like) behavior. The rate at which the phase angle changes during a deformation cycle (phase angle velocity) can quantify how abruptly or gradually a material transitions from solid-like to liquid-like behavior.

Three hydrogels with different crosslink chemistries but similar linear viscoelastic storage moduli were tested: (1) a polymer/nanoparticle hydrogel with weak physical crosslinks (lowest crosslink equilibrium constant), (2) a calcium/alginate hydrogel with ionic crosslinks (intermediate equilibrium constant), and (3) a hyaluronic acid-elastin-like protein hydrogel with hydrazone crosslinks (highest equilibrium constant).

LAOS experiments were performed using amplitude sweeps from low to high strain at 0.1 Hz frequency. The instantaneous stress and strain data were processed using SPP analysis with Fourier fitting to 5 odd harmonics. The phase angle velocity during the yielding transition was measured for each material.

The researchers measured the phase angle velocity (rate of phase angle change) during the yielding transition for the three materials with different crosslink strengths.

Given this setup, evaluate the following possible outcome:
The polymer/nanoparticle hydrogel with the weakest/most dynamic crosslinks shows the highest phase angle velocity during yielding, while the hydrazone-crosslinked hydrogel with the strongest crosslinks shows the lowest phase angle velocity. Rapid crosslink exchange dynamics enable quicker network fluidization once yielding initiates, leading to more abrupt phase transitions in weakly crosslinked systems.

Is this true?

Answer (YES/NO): NO